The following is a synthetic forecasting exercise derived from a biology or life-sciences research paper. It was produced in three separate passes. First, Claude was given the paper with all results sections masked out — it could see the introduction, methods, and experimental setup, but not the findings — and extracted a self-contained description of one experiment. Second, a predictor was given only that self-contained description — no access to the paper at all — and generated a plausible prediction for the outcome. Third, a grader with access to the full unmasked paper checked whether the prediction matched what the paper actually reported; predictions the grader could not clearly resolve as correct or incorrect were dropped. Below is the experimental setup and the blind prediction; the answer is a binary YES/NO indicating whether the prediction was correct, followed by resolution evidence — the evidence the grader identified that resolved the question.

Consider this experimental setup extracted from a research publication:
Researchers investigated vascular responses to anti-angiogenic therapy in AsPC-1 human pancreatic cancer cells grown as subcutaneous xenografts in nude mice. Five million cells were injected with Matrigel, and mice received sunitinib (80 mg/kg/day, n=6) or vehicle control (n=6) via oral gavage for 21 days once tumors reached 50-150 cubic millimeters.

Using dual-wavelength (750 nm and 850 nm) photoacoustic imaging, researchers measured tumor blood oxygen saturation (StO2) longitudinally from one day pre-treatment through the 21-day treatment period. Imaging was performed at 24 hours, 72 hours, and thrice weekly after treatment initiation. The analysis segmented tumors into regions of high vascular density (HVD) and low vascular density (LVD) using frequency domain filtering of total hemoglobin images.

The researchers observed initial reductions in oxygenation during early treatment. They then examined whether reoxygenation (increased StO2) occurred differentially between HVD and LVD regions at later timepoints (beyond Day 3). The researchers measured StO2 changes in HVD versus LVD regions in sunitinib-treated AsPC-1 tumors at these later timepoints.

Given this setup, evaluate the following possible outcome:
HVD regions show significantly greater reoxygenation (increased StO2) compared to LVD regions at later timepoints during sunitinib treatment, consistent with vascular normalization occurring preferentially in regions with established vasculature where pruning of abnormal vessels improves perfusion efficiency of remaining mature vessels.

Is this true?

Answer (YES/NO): YES